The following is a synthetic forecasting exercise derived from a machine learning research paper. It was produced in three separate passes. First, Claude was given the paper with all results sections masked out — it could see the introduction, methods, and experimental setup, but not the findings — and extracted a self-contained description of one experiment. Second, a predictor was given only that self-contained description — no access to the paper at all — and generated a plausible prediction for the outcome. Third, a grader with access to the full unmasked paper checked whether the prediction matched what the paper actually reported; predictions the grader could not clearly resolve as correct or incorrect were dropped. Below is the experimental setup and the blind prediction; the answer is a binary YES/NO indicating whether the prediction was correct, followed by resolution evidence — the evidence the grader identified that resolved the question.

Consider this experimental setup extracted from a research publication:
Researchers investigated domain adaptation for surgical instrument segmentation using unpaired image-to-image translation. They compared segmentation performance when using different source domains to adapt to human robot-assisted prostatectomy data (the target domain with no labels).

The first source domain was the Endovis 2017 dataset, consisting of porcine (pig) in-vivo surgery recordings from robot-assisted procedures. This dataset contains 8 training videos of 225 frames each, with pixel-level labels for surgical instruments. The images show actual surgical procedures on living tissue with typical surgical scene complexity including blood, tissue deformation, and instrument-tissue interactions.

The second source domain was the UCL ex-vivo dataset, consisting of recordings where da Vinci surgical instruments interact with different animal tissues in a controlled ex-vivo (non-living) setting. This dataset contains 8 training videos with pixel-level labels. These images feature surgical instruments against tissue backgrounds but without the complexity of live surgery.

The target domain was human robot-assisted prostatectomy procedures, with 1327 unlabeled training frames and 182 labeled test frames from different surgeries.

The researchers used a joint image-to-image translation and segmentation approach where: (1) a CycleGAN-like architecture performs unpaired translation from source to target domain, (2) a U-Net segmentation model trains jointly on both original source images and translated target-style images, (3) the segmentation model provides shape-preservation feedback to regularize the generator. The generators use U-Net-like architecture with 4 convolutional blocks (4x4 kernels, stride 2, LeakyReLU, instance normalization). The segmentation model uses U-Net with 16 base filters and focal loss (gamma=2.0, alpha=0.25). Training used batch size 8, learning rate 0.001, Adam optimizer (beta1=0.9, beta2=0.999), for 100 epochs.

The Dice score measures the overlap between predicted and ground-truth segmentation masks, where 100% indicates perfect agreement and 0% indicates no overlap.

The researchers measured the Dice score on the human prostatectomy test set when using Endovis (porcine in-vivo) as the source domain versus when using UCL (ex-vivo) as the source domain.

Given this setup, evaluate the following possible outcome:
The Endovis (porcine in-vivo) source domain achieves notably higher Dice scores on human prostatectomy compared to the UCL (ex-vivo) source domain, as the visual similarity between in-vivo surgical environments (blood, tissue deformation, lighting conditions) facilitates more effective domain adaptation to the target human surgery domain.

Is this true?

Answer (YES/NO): YES